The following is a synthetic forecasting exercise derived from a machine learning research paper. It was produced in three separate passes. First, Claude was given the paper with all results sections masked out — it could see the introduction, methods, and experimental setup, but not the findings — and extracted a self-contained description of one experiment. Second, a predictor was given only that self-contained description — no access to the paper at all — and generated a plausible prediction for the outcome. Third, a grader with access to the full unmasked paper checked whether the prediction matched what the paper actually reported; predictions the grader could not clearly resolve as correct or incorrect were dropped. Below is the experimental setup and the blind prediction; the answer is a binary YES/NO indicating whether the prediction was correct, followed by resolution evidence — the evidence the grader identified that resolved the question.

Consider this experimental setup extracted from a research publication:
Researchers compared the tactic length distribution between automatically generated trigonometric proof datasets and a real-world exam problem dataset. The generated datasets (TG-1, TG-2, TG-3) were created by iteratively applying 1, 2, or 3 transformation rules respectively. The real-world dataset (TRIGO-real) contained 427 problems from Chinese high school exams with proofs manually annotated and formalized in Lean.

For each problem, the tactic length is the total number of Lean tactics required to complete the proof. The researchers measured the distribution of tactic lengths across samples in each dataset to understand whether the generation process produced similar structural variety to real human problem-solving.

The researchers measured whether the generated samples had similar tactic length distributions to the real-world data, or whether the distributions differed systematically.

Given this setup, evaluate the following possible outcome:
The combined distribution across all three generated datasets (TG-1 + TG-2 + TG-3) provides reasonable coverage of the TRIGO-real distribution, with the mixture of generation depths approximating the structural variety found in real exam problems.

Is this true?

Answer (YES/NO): NO